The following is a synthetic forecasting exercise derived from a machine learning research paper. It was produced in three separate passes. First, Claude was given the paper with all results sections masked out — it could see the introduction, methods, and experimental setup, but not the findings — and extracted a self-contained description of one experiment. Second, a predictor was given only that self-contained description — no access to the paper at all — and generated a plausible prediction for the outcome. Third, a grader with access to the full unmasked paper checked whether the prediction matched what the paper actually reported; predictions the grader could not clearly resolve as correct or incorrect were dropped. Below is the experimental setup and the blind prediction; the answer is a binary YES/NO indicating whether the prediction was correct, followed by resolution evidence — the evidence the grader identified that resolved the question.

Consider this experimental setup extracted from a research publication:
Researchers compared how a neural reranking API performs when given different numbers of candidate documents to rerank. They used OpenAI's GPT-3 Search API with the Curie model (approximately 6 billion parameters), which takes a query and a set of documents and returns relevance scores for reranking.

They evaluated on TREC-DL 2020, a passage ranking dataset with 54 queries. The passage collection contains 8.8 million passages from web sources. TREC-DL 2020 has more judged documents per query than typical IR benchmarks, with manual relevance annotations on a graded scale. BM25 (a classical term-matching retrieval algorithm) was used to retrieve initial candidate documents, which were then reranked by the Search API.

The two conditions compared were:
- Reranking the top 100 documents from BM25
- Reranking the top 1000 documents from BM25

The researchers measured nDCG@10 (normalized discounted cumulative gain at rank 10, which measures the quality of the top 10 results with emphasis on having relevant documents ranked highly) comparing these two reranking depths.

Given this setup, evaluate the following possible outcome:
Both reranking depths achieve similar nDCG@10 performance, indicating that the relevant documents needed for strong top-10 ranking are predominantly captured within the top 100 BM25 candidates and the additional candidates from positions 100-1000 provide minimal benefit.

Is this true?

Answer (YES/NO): NO